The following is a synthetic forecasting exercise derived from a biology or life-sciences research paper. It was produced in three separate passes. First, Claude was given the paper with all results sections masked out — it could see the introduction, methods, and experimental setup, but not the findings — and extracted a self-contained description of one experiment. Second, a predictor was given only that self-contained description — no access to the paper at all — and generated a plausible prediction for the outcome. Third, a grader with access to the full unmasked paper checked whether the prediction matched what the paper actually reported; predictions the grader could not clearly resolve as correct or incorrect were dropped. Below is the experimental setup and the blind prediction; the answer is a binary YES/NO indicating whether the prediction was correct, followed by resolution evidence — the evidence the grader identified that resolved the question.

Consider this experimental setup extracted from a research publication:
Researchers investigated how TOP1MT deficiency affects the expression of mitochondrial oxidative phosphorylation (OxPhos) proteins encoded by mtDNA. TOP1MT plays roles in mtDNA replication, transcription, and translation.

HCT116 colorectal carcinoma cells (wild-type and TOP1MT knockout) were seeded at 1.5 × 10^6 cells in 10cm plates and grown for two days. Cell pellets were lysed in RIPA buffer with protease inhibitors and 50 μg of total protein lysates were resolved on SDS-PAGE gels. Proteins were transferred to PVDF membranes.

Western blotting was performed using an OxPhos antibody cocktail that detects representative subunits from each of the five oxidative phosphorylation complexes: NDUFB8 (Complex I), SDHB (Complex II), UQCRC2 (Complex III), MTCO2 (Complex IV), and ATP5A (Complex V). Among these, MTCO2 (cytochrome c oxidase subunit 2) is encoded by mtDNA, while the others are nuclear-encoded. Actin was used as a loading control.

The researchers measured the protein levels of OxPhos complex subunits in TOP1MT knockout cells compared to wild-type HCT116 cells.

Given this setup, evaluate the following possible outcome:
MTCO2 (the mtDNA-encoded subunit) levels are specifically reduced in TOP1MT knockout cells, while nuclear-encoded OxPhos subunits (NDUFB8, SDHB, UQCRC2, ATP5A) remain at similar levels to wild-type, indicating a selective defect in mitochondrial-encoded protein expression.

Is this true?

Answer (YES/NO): NO